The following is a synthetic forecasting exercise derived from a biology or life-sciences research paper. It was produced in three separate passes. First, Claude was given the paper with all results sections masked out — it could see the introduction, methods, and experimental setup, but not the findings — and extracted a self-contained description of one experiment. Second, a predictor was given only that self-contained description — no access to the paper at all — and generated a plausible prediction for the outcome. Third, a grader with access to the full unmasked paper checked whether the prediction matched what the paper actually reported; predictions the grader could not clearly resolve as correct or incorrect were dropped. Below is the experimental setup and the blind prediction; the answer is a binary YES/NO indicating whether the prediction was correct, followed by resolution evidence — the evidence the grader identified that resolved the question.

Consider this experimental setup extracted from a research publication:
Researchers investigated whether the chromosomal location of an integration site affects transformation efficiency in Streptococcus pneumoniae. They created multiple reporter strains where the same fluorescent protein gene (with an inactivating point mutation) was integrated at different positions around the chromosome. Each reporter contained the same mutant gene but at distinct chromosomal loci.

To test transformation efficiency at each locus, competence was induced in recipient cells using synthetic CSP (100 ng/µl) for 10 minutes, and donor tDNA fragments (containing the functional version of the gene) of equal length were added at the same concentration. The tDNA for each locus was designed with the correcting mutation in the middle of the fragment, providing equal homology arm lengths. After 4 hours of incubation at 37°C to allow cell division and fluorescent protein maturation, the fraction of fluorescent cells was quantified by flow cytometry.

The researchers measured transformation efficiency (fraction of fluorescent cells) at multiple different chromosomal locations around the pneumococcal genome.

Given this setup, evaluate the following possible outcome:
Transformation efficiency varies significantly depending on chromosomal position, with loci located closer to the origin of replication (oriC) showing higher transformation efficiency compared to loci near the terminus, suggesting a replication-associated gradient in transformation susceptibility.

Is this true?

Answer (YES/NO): NO